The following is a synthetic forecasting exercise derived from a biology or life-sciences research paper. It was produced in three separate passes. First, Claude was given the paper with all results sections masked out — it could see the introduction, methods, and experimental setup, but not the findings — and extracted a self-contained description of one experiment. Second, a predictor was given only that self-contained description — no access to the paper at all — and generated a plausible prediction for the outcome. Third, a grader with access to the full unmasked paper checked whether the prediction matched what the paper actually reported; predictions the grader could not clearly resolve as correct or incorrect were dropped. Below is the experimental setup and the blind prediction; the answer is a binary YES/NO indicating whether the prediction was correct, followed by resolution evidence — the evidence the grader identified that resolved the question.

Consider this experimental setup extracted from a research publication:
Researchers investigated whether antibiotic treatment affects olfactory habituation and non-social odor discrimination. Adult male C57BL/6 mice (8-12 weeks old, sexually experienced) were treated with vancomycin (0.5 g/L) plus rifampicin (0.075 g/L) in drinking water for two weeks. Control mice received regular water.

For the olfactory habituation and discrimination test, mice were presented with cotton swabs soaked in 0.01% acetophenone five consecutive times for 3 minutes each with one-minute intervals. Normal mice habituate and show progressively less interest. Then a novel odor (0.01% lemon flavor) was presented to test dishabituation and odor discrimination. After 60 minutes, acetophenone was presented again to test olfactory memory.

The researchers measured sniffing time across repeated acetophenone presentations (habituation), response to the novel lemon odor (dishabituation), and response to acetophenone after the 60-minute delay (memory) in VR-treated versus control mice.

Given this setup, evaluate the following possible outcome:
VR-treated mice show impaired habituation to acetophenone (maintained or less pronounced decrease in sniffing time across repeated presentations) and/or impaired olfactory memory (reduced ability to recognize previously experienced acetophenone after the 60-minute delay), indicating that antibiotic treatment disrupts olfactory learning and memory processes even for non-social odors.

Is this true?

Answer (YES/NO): NO